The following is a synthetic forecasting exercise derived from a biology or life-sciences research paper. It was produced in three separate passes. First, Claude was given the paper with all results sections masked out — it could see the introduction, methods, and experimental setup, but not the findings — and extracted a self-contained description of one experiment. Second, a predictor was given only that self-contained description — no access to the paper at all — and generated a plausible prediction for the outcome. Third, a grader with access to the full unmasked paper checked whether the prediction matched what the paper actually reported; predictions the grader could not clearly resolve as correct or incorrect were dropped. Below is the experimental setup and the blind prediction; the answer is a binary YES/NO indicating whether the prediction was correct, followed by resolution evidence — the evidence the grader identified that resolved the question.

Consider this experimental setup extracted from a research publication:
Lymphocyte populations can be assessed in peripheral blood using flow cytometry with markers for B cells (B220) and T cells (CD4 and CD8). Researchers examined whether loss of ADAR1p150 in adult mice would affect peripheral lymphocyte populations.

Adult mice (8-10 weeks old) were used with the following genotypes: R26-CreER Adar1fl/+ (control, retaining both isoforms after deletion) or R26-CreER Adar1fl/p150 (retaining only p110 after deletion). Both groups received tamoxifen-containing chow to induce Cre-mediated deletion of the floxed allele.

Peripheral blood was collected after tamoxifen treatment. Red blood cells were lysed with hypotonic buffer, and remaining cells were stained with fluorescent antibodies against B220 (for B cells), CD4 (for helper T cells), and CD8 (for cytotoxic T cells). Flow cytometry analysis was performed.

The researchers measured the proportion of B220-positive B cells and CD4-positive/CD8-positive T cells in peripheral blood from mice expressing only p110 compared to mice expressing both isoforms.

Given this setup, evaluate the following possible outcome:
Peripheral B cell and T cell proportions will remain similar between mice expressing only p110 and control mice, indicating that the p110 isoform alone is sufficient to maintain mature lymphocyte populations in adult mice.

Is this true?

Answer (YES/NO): NO